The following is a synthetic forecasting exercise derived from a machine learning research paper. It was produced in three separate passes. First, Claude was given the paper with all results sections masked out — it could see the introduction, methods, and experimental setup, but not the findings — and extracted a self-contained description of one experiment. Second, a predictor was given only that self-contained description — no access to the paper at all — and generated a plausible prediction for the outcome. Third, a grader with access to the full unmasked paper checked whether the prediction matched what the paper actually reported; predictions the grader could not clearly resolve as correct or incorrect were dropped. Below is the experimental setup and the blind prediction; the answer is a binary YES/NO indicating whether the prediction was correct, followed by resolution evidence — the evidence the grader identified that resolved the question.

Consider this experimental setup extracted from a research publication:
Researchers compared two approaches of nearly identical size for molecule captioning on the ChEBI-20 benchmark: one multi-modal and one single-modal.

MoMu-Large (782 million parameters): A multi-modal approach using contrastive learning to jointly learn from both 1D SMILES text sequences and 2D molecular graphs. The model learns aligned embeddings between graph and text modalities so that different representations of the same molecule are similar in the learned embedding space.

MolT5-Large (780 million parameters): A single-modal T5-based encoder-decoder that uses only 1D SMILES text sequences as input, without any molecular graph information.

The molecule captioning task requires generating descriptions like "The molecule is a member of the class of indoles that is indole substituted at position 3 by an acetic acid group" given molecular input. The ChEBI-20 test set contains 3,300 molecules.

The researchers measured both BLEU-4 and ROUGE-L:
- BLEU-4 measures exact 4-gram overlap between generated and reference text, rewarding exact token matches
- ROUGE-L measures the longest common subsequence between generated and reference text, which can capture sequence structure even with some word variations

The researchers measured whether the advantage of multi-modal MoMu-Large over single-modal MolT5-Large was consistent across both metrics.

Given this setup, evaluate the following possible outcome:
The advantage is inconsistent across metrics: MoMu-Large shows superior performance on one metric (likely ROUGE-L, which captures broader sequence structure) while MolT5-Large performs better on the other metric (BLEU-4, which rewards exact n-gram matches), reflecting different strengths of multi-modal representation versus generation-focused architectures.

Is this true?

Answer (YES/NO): NO